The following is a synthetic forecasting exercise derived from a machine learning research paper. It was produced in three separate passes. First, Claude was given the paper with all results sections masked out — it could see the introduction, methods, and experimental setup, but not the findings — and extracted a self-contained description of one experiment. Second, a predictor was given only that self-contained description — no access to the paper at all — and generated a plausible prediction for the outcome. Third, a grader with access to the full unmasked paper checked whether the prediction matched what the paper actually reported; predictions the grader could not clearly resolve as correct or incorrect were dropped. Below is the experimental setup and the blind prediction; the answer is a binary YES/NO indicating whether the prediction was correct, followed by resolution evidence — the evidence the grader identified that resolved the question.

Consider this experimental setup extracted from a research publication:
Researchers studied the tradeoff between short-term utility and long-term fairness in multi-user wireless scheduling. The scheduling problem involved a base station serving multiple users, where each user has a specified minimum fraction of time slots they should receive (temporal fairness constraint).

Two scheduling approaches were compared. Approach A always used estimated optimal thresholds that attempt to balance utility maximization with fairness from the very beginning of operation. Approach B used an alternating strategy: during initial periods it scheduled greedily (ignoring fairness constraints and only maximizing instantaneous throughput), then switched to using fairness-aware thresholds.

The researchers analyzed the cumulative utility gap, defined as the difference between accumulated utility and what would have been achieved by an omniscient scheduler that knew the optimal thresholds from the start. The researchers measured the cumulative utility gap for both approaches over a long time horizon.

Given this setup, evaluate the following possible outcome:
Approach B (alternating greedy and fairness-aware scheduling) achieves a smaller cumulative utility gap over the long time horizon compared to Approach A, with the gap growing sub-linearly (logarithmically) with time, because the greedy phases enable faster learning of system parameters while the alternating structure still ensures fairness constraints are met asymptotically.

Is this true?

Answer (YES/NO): NO